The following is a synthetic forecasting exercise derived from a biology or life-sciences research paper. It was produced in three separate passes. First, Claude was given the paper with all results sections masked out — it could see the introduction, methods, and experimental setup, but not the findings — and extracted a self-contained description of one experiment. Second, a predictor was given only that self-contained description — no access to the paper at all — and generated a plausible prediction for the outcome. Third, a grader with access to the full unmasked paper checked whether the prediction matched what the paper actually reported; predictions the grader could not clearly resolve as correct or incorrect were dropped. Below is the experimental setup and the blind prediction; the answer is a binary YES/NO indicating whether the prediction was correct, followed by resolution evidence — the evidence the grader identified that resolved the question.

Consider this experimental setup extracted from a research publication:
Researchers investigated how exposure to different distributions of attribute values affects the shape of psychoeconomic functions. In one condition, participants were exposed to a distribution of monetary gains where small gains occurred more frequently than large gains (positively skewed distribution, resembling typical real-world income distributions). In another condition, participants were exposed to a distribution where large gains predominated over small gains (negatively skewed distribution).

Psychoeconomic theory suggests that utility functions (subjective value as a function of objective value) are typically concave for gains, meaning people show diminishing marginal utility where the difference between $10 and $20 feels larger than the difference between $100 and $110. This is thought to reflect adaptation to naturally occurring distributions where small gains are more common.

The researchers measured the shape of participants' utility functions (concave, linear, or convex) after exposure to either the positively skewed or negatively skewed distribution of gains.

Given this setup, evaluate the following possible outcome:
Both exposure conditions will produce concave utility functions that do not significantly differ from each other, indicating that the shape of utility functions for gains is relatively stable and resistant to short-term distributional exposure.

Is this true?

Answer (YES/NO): NO